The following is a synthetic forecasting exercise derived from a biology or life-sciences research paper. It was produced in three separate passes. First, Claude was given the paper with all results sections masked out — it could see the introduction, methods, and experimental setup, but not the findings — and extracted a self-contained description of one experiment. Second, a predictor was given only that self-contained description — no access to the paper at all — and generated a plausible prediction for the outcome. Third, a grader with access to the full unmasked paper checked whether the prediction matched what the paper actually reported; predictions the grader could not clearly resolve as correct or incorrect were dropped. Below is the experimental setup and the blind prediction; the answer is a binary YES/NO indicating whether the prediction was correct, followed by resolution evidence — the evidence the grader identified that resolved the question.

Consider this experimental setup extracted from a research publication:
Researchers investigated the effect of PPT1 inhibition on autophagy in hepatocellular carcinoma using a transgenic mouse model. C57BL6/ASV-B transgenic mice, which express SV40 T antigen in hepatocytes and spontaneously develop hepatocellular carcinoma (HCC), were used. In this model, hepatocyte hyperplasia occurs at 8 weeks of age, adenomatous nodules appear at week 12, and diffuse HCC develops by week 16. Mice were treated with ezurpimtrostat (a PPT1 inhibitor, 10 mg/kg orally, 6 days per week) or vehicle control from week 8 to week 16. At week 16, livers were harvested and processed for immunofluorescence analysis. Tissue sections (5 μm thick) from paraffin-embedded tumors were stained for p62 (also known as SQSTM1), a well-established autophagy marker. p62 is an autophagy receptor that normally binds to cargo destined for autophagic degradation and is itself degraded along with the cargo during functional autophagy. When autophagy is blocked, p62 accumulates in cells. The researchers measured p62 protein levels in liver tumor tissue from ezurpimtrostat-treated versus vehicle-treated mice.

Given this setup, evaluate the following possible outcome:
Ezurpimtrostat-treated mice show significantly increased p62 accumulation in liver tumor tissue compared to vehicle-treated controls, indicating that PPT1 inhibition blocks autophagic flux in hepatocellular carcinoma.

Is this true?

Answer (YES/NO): YES